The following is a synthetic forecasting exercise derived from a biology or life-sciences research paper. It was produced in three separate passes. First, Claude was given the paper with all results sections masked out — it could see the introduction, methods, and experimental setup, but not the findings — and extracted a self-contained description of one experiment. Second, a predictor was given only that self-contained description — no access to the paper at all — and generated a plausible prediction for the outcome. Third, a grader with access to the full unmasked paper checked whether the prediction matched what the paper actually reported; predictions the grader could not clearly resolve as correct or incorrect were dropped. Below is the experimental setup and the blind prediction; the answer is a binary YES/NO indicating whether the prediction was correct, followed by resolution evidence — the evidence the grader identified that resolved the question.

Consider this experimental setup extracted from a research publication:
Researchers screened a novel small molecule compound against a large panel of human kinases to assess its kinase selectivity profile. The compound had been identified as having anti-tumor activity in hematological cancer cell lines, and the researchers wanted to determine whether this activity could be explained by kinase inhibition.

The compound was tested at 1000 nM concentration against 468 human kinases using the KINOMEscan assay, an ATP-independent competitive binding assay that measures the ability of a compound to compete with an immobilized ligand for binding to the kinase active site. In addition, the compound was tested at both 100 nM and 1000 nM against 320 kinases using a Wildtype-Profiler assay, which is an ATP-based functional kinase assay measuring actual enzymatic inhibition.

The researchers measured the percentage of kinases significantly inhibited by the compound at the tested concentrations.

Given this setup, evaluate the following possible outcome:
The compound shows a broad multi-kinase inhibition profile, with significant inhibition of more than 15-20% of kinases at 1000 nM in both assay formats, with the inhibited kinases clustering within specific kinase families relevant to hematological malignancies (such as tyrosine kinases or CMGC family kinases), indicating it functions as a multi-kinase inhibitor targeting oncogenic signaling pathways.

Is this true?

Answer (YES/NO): NO